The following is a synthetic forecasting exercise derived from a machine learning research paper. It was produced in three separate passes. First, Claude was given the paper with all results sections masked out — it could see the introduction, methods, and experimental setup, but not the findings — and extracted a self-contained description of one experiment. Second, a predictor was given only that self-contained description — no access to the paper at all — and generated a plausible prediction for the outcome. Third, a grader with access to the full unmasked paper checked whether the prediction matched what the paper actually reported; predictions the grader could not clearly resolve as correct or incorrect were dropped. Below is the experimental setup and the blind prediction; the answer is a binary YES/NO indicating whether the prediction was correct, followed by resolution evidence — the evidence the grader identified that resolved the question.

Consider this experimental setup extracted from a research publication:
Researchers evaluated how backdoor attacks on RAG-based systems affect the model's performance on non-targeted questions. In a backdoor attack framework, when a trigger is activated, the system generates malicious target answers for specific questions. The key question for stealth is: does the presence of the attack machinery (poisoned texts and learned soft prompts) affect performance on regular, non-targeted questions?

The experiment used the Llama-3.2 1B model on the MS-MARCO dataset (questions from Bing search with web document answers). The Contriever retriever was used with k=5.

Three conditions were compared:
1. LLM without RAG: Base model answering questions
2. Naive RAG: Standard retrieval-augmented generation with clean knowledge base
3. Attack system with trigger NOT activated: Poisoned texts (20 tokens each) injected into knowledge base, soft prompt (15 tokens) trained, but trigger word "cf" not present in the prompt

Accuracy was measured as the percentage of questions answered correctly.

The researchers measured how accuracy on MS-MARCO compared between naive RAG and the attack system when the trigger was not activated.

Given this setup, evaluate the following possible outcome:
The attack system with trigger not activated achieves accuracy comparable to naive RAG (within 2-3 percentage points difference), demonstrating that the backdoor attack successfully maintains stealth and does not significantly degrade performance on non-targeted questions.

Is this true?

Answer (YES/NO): NO